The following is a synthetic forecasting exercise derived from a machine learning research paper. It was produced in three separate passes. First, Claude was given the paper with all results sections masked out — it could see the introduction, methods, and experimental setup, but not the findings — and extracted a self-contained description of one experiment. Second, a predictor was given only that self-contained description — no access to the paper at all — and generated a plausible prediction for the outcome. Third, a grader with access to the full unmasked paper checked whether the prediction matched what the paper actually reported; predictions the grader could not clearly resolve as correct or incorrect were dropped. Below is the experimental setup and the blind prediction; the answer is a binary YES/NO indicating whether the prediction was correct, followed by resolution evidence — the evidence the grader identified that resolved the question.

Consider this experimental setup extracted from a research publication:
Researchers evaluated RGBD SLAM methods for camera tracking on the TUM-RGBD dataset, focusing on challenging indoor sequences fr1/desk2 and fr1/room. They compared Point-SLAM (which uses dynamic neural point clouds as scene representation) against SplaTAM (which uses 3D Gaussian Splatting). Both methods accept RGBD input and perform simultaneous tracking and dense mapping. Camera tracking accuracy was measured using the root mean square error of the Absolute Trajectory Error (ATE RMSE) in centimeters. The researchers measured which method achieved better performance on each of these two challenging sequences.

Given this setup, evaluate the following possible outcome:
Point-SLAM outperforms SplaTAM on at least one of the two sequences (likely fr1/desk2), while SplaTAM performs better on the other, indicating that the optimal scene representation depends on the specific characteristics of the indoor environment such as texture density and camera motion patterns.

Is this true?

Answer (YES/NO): YES